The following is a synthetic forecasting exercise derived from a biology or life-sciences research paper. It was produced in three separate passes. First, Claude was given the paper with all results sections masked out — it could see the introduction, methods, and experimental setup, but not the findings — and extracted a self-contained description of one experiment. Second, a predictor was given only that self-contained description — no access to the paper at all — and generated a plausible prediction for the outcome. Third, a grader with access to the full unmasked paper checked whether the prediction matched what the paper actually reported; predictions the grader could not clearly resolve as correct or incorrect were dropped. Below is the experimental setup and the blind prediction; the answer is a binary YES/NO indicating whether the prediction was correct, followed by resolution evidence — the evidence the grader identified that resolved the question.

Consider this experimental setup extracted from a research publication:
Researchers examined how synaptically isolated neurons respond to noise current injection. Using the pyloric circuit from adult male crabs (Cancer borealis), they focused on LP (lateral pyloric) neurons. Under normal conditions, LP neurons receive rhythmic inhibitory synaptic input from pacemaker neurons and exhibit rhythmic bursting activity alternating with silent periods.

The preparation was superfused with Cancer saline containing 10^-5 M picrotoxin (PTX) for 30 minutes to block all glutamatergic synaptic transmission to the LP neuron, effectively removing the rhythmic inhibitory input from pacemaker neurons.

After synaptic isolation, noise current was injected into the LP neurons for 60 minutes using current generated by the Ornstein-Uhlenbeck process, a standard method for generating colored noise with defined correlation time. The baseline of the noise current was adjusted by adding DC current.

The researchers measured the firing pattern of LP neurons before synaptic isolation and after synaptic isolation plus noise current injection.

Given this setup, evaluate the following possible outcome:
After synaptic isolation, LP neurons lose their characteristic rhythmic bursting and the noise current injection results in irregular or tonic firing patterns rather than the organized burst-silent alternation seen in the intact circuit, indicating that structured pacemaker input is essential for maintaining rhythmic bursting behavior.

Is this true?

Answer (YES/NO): NO